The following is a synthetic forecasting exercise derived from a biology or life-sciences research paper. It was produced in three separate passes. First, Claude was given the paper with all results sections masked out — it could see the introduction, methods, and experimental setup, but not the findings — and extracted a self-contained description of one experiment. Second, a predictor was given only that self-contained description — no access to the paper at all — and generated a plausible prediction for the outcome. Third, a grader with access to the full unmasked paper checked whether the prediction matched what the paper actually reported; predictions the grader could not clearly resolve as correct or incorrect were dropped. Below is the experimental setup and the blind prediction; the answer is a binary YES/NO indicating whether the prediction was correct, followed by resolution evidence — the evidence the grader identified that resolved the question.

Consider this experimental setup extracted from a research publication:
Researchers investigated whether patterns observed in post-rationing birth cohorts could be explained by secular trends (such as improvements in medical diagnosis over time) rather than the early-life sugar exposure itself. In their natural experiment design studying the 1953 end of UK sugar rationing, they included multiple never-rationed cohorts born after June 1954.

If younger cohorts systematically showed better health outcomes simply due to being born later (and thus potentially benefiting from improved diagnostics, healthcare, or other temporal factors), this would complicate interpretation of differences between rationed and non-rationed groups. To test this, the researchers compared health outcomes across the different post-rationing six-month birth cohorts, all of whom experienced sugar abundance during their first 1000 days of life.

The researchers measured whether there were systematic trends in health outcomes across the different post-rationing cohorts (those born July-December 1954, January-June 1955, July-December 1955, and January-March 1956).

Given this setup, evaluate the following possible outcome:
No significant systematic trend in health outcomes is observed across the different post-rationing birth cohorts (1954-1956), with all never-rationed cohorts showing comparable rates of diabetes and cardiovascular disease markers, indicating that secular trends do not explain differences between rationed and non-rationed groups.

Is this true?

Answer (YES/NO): YES